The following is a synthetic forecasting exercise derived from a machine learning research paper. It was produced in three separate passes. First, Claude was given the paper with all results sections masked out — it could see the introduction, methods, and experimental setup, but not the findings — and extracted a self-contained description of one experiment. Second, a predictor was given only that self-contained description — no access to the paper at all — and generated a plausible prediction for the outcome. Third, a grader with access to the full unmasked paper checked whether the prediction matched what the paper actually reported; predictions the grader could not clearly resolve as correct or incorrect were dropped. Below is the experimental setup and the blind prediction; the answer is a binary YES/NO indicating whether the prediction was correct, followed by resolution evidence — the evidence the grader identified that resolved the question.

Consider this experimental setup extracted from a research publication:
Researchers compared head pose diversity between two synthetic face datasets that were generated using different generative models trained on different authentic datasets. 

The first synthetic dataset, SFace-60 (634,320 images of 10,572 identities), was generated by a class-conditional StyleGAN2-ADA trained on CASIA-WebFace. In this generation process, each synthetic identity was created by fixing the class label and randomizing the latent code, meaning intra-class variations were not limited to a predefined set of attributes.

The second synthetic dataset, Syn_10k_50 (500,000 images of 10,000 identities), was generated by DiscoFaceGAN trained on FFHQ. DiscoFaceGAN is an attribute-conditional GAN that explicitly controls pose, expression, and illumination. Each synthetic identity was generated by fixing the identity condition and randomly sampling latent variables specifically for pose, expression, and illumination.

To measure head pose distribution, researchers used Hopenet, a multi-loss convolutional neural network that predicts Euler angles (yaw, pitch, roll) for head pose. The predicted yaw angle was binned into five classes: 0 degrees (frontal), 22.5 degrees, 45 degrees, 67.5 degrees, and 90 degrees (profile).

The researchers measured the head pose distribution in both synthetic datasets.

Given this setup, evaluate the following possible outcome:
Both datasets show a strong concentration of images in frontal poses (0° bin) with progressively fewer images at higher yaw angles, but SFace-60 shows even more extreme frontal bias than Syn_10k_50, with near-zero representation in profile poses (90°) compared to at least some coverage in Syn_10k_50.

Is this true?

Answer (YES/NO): NO